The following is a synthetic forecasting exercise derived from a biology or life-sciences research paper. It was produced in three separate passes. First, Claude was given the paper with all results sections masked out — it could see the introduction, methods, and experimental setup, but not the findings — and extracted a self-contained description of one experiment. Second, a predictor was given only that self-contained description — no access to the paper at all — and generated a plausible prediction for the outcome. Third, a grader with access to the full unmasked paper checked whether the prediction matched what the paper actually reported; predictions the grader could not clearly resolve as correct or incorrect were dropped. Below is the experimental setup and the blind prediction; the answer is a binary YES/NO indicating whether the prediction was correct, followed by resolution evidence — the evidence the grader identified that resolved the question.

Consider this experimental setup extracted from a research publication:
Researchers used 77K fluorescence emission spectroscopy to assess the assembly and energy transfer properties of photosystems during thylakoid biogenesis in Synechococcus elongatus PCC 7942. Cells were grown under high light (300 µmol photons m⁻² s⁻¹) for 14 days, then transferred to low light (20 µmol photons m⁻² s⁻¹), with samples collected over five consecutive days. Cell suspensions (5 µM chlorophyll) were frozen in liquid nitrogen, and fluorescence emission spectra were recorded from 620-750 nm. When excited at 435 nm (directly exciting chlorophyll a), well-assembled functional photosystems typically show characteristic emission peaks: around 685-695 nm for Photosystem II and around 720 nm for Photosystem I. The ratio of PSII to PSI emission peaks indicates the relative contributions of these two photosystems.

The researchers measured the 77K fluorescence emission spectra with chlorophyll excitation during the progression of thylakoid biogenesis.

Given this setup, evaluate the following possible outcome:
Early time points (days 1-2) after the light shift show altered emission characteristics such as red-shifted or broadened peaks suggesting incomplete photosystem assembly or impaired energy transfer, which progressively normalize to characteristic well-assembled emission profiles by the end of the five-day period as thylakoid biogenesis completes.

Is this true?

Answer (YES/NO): NO